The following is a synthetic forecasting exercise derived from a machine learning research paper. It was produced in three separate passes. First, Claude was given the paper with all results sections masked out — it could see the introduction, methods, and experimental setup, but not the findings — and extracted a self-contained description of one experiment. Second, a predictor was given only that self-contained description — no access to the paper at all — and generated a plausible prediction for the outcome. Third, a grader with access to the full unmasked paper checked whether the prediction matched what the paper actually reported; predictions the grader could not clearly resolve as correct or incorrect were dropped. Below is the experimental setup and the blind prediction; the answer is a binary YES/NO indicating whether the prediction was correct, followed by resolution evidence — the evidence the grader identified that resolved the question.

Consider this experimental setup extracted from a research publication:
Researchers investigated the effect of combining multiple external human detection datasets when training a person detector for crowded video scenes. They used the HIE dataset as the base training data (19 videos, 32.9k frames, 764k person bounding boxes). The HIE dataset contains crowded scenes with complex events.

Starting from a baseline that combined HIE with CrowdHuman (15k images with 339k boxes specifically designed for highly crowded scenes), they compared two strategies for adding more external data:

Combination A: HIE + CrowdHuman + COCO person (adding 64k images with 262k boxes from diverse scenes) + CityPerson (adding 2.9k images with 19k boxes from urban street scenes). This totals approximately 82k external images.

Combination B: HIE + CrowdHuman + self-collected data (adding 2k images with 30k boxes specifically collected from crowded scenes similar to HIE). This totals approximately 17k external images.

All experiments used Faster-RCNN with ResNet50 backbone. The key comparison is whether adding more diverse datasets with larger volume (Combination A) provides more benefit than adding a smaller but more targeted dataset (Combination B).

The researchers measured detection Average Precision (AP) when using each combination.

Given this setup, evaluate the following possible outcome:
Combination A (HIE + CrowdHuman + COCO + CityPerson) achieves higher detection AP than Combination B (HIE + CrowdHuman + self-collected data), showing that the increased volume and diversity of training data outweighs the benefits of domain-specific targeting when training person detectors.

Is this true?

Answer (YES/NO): NO